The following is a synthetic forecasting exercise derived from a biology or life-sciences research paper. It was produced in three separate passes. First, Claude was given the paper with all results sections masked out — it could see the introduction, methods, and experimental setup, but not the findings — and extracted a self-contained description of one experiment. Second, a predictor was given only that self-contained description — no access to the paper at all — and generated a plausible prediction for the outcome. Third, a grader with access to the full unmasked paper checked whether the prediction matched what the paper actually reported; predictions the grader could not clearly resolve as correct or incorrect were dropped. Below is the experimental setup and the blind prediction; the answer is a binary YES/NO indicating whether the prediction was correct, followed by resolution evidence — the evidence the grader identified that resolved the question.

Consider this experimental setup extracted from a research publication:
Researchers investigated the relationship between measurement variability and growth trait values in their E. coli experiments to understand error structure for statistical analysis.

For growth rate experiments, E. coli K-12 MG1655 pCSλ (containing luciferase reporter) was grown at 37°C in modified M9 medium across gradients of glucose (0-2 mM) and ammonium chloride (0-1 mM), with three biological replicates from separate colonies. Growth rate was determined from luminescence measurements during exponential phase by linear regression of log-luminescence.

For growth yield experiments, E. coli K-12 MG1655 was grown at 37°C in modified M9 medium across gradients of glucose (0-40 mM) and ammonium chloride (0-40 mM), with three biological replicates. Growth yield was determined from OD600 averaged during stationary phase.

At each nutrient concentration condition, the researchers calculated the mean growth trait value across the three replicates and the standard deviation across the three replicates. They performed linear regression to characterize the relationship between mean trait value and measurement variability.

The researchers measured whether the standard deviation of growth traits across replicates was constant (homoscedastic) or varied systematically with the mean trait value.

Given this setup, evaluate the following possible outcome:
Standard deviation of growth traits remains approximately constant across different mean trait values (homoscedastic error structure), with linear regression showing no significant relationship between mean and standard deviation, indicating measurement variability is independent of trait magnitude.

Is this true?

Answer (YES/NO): NO